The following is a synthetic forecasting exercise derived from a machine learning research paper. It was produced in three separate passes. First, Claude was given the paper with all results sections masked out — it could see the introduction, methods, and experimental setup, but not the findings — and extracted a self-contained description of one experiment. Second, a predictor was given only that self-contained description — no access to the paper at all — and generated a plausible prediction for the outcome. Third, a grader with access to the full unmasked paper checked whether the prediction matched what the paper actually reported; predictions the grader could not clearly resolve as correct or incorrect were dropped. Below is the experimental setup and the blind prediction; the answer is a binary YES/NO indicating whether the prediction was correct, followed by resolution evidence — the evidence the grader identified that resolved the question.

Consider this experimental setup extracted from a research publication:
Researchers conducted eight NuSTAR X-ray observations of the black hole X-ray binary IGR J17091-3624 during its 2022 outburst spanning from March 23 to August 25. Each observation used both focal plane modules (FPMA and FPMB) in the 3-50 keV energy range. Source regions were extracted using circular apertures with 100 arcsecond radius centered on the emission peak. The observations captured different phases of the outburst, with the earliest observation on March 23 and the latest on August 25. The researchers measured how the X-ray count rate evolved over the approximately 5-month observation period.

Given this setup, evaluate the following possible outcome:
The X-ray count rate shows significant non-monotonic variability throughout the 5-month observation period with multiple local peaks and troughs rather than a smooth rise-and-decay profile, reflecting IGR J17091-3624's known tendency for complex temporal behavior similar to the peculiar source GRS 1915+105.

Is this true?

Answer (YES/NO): NO